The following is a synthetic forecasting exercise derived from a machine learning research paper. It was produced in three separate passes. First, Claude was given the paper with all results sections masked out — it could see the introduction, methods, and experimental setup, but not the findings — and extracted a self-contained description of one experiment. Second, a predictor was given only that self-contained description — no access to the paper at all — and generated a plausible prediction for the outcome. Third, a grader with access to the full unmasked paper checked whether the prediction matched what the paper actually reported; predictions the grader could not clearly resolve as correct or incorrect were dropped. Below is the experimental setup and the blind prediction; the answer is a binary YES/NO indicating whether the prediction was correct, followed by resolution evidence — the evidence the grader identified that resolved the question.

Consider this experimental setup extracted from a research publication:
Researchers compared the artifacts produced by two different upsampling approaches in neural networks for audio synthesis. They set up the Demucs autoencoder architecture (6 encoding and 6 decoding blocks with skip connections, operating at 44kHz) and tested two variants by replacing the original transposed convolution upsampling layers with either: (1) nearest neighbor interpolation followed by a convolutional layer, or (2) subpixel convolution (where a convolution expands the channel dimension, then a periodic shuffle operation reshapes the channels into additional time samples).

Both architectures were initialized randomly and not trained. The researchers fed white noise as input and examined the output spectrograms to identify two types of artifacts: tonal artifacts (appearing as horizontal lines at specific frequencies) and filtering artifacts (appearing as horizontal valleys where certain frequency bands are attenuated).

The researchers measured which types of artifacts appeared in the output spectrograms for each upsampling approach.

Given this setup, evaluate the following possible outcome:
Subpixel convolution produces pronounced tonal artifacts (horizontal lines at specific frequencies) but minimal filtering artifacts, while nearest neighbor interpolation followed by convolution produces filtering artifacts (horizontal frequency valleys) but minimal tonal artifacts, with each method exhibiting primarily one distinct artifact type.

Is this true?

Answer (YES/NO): YES